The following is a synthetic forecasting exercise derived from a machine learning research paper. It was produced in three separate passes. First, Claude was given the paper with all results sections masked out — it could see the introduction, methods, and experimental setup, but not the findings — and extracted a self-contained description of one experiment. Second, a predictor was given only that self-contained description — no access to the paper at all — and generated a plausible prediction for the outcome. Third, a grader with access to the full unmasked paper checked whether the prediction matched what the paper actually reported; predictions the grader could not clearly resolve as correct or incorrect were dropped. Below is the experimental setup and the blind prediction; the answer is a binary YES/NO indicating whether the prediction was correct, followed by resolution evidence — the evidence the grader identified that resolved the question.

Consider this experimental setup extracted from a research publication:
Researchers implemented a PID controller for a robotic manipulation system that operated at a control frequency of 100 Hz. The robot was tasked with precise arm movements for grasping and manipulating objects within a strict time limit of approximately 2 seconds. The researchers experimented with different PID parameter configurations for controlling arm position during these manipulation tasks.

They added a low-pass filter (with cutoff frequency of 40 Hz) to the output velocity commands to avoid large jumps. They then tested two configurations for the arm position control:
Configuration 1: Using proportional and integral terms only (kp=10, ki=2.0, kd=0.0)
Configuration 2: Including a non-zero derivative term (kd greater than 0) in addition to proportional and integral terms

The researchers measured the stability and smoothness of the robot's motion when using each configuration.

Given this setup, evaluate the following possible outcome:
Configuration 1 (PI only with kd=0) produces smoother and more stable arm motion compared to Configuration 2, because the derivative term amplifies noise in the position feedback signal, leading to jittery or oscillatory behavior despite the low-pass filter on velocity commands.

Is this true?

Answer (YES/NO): YES